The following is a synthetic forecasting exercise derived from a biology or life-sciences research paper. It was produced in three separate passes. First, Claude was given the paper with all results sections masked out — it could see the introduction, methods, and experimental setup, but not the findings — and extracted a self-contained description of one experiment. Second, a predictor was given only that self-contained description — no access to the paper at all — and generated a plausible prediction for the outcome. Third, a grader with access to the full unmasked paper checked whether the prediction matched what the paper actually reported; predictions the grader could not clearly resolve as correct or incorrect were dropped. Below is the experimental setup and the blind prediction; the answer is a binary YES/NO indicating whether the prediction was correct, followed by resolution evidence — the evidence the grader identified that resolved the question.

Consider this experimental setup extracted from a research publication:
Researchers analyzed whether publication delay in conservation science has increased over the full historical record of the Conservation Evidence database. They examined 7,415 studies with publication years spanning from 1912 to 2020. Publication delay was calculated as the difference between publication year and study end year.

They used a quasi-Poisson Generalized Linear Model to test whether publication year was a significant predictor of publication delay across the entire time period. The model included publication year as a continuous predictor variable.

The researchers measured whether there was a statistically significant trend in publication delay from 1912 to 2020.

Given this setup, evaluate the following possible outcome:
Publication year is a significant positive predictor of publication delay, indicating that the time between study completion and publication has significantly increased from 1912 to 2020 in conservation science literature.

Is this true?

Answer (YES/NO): YES